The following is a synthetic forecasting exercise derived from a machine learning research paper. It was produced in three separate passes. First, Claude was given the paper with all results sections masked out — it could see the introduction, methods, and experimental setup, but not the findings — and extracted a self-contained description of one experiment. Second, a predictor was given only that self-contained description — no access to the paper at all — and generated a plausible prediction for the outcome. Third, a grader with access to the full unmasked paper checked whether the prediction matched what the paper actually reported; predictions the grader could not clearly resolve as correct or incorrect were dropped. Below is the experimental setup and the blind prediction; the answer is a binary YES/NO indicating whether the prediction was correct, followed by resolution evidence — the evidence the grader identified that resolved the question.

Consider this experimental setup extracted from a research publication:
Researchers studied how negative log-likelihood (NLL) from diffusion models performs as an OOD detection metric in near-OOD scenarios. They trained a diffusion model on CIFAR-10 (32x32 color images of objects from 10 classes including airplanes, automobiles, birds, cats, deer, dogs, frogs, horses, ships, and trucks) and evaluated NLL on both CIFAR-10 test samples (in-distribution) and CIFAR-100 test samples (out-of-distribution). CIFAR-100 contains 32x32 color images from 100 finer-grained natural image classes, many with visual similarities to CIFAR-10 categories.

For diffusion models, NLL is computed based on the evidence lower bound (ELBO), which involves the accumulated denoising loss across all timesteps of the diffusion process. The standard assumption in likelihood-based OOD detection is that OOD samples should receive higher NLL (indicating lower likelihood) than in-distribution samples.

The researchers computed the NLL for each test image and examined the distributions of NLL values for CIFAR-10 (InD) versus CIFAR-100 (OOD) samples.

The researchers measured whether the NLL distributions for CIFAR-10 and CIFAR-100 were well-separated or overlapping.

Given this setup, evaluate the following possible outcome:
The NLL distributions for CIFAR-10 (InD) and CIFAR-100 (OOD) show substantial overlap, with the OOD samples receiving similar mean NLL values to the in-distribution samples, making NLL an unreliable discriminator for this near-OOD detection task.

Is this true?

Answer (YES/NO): YES